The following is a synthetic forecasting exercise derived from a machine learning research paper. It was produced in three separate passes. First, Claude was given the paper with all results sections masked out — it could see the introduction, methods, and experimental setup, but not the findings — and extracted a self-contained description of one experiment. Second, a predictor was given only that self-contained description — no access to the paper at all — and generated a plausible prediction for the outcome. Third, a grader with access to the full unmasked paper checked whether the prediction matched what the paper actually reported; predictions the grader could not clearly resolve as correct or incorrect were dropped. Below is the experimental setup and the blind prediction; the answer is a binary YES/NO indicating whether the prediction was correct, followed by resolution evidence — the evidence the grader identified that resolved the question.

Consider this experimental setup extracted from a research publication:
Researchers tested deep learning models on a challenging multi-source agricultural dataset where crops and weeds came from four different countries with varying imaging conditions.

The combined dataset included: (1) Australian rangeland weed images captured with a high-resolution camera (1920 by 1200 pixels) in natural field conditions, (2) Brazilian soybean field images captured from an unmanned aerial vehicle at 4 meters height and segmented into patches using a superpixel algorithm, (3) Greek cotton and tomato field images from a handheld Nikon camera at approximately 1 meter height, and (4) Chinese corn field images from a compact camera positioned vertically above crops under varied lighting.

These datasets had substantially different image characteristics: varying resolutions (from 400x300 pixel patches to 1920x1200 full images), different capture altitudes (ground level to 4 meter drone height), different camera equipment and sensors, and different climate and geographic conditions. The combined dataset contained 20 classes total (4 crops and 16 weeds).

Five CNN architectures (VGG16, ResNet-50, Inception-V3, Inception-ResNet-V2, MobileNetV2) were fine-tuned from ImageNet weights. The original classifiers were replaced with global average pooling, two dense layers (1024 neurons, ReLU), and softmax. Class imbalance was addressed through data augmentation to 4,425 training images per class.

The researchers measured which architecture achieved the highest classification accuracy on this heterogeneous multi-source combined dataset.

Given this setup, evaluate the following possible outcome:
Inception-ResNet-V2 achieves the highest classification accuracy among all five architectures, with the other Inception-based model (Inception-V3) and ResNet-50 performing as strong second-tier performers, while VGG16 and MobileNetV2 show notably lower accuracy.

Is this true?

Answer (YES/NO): NO